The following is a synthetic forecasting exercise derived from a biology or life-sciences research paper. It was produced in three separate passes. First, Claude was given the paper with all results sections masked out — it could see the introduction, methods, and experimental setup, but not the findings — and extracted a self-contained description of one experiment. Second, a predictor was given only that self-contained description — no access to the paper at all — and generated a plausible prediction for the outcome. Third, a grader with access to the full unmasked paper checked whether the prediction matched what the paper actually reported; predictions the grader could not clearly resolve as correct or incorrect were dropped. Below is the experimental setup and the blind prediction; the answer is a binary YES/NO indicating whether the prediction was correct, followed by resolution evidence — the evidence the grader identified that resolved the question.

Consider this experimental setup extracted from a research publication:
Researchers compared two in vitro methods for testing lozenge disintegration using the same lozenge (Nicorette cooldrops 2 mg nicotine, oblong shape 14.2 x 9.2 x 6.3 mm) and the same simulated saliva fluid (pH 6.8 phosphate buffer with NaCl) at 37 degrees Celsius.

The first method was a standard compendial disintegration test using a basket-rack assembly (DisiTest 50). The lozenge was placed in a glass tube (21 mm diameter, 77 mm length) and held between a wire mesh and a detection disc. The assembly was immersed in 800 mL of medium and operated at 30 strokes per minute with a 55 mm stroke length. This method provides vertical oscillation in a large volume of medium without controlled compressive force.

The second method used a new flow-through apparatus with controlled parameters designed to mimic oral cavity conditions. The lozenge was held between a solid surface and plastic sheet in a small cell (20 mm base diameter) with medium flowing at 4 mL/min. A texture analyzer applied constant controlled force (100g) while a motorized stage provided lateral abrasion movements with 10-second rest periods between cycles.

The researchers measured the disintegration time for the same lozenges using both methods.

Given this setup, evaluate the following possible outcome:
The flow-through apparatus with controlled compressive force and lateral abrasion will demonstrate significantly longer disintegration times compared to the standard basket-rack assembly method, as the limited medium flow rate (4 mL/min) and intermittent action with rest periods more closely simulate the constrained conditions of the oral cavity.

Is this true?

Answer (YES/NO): YES